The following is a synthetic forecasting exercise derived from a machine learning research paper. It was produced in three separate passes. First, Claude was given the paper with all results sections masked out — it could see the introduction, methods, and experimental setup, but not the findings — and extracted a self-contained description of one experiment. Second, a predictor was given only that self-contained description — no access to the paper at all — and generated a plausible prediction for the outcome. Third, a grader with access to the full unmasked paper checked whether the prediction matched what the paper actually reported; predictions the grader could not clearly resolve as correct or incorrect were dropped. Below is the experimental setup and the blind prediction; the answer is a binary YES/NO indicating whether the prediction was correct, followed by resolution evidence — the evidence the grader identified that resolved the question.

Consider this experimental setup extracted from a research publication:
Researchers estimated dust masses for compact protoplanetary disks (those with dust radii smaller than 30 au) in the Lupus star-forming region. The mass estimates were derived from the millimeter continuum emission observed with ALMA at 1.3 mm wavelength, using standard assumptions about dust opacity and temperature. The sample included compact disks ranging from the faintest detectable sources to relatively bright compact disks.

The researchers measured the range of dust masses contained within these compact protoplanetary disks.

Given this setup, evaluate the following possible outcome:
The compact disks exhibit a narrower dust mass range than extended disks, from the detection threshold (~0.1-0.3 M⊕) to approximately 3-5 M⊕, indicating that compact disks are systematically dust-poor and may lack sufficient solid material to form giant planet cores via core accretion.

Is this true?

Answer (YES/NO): NO